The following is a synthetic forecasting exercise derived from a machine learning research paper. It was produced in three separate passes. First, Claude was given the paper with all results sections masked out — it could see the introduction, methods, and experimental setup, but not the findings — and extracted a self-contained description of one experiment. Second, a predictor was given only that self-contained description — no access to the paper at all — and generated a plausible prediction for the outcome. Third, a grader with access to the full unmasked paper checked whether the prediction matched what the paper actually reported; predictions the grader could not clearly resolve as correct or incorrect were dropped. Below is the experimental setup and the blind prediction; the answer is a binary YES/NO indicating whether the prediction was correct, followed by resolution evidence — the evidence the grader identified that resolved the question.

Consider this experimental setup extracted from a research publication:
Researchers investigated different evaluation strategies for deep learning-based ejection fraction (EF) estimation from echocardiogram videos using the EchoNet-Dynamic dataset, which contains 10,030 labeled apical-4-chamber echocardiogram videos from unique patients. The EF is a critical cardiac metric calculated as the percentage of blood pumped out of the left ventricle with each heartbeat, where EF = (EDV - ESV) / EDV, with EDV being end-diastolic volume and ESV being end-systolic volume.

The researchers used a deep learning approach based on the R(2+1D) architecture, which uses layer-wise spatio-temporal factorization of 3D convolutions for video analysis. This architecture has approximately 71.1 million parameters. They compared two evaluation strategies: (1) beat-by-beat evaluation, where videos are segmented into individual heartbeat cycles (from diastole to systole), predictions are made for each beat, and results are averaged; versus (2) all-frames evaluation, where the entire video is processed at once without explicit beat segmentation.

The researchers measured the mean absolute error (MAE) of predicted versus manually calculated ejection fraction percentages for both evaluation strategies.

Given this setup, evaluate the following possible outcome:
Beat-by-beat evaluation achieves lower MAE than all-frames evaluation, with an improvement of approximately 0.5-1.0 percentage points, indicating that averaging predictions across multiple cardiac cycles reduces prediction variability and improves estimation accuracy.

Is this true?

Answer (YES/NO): NO